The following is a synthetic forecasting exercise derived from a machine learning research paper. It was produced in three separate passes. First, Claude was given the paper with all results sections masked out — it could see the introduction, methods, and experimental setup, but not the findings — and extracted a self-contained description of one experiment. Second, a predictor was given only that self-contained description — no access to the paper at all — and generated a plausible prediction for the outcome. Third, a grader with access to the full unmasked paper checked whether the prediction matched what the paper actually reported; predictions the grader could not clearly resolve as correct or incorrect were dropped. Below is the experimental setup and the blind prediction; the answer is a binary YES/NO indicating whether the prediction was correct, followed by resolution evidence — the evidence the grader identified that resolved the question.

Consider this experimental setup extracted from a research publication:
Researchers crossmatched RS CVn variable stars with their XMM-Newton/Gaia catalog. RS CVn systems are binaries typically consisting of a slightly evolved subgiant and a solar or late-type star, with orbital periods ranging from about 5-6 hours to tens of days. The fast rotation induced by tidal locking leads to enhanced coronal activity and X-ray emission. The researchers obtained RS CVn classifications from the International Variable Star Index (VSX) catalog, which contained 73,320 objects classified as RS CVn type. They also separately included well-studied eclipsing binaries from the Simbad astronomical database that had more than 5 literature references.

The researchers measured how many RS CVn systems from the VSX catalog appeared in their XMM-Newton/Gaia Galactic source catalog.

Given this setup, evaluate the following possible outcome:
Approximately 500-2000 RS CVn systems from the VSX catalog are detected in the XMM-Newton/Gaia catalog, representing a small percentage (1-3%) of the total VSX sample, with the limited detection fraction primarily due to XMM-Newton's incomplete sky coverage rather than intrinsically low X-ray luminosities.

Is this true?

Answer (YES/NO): NO